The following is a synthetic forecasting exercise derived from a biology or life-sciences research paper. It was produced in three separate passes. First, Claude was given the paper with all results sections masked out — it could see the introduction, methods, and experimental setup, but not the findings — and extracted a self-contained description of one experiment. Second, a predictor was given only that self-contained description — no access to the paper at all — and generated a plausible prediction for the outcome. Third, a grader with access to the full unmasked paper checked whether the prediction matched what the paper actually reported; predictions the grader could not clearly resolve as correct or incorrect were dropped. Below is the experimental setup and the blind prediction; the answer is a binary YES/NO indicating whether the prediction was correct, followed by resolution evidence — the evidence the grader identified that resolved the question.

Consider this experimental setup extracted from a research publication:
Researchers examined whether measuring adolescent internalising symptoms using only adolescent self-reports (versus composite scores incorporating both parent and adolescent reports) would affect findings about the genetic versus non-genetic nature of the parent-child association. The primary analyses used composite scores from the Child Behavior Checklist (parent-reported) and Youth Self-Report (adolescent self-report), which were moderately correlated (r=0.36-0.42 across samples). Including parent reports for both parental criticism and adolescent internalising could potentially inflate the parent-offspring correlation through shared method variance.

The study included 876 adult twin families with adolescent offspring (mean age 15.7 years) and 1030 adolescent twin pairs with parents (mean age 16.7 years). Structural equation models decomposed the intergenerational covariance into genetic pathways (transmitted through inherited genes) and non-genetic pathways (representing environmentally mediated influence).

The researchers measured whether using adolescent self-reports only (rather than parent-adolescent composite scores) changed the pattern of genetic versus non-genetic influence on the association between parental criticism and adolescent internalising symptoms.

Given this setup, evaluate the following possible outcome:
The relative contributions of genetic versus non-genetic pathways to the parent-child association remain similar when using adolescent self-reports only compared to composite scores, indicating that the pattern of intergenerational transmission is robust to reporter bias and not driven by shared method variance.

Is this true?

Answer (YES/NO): YES